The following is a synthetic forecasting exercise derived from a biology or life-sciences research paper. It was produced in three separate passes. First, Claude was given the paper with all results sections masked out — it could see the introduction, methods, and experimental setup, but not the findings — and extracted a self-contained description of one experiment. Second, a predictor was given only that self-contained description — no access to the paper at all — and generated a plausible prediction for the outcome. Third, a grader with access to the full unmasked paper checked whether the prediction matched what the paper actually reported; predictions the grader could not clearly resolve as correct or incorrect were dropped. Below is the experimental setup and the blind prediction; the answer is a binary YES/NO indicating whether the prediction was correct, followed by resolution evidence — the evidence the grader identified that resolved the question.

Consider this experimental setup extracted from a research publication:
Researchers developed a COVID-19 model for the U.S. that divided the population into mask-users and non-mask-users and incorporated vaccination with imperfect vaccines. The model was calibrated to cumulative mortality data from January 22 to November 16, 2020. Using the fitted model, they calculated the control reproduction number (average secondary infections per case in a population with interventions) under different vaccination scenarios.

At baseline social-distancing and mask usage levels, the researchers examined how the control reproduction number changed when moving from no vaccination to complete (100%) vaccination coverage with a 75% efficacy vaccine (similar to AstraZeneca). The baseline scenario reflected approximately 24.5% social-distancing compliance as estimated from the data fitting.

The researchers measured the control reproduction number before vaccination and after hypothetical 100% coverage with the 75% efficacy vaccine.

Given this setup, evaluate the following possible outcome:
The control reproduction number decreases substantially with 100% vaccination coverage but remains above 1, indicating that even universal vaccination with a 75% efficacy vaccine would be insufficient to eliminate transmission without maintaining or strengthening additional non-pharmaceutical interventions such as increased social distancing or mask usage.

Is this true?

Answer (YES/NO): YES